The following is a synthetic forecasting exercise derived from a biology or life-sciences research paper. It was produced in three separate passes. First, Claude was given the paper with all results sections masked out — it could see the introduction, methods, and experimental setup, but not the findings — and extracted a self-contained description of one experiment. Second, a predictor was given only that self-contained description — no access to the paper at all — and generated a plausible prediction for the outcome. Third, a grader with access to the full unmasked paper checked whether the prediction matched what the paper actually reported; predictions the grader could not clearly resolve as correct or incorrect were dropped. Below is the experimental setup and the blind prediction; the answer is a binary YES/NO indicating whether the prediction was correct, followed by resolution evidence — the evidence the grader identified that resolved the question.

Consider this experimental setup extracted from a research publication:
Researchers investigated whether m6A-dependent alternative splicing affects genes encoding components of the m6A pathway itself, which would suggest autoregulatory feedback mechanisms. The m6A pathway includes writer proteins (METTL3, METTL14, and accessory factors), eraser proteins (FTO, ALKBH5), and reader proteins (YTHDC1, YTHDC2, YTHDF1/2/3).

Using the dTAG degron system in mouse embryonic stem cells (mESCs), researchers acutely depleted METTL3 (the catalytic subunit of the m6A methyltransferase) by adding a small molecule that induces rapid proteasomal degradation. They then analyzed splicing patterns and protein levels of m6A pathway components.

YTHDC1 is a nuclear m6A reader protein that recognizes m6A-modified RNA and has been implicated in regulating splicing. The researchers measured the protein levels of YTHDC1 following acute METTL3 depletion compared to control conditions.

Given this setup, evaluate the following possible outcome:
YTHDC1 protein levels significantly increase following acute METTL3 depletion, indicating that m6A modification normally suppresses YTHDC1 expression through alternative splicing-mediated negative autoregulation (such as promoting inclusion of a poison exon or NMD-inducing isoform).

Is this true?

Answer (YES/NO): YES